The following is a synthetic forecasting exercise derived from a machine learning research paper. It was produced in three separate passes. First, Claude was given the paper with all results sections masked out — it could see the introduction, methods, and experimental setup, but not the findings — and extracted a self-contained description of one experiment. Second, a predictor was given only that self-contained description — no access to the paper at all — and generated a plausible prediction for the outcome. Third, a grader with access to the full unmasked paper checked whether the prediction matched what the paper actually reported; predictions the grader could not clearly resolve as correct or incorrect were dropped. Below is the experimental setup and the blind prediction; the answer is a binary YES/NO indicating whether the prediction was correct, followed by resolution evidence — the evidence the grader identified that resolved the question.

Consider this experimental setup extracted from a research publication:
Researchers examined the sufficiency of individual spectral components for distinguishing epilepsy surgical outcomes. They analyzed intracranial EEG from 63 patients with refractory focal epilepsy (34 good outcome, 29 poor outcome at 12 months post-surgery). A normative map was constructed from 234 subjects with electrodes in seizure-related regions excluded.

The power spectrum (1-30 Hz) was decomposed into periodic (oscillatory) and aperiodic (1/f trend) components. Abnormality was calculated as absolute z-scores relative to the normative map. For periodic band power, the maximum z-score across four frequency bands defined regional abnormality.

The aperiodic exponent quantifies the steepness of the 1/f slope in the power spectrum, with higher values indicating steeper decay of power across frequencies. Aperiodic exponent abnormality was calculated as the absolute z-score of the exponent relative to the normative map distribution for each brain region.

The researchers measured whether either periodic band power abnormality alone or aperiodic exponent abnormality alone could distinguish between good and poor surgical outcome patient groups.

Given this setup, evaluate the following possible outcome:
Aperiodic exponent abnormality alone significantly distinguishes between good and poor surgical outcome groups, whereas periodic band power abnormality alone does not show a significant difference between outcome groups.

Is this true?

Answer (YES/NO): NO